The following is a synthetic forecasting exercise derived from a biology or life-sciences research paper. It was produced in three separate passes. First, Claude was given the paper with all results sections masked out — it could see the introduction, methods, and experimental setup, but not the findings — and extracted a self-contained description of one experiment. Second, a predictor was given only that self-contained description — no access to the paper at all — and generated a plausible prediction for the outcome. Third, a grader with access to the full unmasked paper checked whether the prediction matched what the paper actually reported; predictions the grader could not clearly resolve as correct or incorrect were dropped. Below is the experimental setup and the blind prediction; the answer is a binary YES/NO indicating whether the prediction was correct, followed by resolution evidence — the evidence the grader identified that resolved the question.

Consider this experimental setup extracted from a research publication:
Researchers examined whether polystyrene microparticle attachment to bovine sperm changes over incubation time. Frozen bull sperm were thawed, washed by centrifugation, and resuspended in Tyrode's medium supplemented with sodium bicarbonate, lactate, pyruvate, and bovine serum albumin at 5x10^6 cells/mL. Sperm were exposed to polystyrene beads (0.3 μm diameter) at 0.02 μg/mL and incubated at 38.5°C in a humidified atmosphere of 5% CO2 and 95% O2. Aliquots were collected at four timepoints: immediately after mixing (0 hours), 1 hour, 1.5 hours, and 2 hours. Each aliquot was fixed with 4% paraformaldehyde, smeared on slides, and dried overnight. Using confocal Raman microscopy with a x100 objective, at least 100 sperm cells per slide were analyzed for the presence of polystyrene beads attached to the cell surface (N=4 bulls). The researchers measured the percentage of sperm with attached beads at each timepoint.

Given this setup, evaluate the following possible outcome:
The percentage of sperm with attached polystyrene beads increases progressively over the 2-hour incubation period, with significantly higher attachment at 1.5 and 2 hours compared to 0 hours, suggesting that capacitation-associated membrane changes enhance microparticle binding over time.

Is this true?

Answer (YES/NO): NO